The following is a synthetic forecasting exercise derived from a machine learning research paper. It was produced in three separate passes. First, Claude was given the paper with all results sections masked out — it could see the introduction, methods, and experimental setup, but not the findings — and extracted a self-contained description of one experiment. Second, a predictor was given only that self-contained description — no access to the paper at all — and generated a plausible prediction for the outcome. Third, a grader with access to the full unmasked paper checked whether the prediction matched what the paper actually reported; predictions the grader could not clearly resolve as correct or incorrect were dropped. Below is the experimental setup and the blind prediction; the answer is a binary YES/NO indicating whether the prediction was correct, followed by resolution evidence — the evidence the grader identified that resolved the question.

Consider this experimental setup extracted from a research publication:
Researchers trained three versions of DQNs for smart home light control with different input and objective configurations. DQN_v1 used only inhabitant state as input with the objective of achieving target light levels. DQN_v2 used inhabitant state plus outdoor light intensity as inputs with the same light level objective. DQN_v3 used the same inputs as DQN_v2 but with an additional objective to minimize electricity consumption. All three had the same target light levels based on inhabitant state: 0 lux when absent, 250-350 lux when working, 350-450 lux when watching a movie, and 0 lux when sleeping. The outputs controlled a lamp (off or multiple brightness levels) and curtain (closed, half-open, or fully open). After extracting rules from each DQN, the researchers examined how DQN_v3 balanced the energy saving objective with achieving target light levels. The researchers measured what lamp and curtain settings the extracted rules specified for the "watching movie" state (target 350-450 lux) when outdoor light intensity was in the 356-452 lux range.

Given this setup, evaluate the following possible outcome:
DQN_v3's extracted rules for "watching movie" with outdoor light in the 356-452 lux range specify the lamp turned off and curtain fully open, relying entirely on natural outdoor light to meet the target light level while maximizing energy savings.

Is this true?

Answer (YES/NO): YES